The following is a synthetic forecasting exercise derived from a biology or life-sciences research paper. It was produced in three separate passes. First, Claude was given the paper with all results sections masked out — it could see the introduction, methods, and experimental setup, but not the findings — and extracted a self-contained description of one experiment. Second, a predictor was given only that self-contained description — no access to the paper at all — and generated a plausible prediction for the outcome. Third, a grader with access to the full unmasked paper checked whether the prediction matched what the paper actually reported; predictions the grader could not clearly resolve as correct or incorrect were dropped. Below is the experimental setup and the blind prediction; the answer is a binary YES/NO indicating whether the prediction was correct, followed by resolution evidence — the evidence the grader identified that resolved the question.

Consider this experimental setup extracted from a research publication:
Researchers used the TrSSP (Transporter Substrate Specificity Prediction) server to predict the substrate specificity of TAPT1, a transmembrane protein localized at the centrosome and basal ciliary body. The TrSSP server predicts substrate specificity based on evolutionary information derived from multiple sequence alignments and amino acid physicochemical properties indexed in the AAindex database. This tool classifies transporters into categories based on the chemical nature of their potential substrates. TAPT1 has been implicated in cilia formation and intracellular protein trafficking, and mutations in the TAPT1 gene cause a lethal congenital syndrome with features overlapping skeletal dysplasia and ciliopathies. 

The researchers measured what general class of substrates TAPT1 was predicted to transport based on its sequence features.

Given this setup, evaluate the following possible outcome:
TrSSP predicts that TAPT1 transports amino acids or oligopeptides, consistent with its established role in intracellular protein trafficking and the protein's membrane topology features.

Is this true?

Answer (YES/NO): NO